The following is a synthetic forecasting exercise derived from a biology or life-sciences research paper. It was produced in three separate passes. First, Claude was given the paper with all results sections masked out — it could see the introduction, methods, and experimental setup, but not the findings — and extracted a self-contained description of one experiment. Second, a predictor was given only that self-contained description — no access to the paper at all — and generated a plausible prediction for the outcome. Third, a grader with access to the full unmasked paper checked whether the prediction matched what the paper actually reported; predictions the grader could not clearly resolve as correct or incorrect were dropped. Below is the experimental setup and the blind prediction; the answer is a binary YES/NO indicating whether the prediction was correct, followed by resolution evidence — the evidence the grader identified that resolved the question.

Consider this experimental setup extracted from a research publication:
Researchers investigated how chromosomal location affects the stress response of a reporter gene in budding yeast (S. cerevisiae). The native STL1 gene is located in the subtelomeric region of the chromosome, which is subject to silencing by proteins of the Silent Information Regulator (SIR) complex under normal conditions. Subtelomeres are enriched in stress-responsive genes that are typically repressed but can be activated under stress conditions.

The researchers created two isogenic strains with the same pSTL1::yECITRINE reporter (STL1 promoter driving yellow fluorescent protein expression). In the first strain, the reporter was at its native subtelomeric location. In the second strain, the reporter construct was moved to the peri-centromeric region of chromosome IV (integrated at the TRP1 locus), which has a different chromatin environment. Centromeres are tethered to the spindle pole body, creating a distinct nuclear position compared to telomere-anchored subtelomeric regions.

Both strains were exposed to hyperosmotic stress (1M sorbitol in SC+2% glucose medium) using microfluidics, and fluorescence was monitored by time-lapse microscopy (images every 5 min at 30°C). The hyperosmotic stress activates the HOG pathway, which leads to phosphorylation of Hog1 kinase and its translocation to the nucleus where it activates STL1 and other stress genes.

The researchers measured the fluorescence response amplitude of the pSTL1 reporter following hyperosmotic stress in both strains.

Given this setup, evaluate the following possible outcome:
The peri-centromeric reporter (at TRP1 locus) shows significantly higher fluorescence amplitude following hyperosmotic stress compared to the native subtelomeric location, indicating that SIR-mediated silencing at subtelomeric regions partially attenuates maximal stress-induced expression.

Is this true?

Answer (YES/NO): NO